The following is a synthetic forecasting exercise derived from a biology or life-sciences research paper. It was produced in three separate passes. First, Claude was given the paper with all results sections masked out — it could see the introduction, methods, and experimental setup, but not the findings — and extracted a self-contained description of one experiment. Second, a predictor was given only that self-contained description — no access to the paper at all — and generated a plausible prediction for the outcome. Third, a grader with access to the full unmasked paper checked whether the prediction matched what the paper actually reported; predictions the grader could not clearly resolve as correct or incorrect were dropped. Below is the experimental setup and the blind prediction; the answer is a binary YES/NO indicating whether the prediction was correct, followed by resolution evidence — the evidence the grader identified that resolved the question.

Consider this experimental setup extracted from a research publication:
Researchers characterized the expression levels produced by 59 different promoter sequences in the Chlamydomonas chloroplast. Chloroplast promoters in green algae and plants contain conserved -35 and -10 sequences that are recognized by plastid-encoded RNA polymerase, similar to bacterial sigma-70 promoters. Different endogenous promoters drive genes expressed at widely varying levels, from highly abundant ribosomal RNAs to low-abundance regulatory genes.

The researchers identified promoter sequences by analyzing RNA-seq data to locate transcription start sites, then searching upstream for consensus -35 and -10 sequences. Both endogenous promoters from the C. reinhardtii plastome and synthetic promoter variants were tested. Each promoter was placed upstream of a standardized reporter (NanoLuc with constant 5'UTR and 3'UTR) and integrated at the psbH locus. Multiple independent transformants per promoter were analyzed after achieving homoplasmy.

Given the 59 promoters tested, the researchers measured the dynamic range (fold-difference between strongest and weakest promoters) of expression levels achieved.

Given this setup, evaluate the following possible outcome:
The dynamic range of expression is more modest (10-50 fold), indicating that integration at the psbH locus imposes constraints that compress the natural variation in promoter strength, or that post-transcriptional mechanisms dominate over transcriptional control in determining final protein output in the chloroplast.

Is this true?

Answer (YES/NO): NO